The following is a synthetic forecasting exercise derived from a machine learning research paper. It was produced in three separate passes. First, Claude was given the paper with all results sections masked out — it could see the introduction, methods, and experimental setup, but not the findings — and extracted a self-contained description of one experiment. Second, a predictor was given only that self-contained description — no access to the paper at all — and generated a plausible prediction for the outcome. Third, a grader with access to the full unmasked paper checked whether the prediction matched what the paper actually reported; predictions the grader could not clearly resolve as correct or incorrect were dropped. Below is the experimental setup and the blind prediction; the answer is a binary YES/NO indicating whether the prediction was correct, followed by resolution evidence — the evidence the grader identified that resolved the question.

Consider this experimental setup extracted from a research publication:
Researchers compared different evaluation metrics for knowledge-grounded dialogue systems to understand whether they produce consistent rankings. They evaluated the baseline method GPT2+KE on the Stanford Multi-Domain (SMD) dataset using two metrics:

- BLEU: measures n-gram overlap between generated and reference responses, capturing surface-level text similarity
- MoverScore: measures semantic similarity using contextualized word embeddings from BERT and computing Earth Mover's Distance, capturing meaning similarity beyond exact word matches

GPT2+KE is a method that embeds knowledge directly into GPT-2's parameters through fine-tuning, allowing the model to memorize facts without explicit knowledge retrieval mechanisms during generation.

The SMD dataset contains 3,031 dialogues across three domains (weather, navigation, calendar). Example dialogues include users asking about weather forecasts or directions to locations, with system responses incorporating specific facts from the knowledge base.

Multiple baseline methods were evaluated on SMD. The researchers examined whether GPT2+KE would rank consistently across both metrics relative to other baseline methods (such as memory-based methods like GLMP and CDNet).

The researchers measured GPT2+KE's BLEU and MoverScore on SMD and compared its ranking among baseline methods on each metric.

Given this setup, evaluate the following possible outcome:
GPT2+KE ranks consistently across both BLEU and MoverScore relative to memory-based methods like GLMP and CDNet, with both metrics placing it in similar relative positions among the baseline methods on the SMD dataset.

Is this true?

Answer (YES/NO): NO